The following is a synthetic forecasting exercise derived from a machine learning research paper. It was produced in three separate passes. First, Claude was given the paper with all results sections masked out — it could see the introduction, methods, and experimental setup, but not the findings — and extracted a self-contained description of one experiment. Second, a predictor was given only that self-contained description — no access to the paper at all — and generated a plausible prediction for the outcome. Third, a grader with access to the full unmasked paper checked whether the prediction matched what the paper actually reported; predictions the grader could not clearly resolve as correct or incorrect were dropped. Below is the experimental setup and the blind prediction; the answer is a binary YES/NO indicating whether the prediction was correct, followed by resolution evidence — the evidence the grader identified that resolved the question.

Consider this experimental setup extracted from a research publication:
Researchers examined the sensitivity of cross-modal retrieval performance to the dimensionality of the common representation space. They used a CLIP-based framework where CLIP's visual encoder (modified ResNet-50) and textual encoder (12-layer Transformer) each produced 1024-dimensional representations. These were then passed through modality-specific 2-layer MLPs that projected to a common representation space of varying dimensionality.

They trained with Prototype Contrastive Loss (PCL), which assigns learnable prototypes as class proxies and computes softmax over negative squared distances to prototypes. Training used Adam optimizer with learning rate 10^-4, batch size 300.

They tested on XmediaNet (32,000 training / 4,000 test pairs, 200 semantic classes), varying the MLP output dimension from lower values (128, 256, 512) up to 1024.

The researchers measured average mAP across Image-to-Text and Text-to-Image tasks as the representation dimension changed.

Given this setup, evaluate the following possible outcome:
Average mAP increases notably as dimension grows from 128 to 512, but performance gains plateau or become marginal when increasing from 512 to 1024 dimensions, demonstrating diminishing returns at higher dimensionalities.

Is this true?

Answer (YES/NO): NO